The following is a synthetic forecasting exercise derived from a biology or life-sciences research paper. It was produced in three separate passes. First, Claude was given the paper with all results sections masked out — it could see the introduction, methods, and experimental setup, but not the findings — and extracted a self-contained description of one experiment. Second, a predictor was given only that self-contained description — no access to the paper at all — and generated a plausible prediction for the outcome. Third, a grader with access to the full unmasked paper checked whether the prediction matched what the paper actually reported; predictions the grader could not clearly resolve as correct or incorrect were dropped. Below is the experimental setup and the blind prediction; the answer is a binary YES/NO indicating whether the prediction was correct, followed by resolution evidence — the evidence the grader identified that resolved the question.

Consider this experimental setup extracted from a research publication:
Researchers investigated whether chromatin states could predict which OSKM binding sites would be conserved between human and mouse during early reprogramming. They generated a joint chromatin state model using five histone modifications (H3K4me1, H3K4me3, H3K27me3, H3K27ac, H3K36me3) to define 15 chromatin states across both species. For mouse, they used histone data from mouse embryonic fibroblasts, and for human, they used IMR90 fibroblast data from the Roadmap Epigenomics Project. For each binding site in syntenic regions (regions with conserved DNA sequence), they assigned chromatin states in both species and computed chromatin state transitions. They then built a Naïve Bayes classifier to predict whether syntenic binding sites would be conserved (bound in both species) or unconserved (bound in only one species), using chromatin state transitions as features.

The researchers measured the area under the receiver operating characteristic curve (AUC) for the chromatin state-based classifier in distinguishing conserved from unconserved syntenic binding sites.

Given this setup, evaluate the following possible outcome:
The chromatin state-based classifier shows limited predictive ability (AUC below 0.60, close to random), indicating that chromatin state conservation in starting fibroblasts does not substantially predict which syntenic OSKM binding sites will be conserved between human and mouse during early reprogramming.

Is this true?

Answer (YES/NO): NO